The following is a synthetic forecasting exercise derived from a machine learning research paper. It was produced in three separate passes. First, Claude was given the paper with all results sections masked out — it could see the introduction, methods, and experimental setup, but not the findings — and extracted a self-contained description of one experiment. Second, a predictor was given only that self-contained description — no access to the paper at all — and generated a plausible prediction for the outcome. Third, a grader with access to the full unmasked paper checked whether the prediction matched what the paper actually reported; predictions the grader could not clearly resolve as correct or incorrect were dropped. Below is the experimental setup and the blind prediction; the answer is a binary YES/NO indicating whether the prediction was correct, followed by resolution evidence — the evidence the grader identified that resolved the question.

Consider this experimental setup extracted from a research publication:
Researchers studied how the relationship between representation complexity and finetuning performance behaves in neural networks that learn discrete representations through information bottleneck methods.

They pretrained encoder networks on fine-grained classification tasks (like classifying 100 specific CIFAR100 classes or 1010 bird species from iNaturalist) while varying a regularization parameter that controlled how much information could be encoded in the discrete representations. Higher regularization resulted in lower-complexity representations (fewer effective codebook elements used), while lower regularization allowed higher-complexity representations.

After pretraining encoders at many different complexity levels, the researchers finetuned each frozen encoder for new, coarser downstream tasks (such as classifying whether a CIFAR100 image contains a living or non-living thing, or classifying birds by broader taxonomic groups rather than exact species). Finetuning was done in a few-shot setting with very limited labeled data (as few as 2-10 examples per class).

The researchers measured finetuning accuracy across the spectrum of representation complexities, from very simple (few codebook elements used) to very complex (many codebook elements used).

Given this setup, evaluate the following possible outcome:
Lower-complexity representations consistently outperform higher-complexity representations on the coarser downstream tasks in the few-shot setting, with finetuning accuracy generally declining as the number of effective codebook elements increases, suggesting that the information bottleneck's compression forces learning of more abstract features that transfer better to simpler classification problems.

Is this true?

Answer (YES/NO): NO